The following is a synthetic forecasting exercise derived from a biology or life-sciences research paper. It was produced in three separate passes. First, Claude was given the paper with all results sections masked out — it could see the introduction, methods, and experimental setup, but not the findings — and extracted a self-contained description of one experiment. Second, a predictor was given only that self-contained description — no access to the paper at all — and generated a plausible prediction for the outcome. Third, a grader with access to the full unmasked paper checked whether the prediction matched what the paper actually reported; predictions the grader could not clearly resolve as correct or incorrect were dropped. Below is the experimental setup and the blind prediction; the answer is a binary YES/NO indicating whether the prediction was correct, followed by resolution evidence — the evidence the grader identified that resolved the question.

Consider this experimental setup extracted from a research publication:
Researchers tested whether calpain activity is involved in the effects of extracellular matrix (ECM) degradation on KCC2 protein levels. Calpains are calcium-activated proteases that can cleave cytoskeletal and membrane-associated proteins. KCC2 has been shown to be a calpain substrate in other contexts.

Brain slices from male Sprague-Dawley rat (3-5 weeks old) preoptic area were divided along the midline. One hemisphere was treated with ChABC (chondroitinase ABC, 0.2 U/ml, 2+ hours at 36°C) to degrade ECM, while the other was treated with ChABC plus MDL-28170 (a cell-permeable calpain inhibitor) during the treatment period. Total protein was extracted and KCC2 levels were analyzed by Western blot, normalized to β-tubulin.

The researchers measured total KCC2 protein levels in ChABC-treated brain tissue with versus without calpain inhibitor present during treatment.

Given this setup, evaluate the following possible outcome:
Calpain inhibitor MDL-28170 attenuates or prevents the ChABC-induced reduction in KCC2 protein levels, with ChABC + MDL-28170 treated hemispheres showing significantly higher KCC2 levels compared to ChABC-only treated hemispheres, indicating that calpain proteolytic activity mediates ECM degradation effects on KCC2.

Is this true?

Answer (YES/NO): YES